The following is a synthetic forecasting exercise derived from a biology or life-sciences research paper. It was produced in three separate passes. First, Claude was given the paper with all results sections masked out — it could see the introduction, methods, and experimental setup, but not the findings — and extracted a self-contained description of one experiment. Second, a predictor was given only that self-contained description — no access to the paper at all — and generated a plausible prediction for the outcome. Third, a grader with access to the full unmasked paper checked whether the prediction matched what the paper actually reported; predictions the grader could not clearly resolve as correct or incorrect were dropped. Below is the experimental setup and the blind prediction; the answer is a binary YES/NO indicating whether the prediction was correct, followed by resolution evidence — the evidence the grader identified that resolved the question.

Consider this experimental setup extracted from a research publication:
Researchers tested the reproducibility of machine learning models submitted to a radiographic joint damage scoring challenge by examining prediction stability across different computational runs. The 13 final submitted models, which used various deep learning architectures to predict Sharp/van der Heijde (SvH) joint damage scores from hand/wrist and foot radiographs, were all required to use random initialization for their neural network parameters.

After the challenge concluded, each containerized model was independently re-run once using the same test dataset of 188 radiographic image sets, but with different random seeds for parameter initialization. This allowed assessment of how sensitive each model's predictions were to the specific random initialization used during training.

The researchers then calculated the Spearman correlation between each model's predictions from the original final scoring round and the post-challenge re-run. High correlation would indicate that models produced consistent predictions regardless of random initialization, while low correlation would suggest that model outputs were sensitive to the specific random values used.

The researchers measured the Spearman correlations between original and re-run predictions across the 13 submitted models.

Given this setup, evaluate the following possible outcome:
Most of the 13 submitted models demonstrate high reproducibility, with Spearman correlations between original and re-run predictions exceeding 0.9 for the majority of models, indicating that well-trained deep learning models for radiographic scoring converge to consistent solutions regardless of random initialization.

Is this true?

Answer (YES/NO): YES